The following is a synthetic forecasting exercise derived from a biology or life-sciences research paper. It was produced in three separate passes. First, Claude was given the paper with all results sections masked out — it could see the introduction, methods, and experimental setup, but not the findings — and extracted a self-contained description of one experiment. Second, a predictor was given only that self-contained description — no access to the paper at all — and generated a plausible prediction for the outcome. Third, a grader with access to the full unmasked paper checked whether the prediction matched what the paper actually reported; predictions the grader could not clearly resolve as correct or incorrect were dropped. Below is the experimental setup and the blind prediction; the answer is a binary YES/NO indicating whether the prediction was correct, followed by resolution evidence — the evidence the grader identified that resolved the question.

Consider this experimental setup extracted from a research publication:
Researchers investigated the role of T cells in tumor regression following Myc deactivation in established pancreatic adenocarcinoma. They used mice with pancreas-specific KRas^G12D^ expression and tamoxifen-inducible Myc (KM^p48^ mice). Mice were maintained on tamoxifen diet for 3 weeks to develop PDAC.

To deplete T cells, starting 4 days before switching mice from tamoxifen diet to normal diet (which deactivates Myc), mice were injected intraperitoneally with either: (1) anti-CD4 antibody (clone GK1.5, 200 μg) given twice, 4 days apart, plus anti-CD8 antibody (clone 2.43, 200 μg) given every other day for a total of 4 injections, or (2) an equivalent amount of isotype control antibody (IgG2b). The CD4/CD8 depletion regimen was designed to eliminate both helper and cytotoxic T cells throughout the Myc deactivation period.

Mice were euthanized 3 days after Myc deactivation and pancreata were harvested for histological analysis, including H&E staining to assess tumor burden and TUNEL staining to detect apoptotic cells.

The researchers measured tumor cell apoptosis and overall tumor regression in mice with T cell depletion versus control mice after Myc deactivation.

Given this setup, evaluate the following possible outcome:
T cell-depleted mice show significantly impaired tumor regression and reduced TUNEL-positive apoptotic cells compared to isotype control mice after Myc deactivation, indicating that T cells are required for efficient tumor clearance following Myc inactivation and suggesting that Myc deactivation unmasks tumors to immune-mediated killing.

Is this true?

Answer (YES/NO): NO